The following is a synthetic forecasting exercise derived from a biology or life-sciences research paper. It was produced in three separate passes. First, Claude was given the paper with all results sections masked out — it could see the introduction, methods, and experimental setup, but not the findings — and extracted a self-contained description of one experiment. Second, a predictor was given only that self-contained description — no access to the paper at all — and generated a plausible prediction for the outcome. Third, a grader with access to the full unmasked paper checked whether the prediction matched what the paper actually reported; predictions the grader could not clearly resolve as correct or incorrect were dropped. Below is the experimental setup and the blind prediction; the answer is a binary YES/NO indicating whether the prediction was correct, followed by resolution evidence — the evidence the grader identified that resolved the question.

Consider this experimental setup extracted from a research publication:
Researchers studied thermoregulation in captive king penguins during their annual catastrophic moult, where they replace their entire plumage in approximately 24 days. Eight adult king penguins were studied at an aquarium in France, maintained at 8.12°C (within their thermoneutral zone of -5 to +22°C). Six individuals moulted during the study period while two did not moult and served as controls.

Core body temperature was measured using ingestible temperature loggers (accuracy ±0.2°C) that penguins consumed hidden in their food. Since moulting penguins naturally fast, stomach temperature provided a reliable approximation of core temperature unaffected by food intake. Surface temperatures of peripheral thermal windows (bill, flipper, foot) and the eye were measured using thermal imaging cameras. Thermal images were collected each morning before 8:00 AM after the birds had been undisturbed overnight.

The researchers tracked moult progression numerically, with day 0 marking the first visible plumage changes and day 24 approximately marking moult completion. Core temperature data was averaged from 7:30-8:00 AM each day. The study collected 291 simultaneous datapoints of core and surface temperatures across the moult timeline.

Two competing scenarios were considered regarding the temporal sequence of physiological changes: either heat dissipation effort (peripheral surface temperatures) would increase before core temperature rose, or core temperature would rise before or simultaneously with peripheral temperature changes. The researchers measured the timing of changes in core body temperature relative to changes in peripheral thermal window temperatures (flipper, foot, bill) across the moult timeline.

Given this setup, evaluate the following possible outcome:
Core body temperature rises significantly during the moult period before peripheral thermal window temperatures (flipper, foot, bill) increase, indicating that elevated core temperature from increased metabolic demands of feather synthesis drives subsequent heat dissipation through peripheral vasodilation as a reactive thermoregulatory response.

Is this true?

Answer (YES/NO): YES